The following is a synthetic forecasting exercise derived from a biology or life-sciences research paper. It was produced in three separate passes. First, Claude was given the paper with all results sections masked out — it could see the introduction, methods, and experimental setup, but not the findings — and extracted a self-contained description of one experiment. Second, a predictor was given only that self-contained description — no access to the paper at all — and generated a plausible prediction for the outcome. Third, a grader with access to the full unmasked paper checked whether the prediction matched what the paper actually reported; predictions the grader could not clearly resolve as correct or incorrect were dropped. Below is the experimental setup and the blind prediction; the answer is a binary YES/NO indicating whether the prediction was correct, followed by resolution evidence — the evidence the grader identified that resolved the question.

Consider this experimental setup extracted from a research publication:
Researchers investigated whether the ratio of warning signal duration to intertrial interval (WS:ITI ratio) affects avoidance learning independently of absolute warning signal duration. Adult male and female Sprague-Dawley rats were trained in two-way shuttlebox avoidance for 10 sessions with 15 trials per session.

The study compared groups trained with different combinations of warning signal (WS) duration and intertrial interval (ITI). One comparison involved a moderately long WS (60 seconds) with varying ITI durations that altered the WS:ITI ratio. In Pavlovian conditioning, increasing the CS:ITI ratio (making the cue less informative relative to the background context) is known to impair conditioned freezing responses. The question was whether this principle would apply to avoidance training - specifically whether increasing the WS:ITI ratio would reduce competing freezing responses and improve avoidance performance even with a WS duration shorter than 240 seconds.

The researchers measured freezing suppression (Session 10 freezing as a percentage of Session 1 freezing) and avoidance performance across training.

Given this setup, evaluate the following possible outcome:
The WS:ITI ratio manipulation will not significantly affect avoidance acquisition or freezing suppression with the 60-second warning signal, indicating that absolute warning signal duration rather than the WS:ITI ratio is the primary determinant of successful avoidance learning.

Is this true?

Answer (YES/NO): NO